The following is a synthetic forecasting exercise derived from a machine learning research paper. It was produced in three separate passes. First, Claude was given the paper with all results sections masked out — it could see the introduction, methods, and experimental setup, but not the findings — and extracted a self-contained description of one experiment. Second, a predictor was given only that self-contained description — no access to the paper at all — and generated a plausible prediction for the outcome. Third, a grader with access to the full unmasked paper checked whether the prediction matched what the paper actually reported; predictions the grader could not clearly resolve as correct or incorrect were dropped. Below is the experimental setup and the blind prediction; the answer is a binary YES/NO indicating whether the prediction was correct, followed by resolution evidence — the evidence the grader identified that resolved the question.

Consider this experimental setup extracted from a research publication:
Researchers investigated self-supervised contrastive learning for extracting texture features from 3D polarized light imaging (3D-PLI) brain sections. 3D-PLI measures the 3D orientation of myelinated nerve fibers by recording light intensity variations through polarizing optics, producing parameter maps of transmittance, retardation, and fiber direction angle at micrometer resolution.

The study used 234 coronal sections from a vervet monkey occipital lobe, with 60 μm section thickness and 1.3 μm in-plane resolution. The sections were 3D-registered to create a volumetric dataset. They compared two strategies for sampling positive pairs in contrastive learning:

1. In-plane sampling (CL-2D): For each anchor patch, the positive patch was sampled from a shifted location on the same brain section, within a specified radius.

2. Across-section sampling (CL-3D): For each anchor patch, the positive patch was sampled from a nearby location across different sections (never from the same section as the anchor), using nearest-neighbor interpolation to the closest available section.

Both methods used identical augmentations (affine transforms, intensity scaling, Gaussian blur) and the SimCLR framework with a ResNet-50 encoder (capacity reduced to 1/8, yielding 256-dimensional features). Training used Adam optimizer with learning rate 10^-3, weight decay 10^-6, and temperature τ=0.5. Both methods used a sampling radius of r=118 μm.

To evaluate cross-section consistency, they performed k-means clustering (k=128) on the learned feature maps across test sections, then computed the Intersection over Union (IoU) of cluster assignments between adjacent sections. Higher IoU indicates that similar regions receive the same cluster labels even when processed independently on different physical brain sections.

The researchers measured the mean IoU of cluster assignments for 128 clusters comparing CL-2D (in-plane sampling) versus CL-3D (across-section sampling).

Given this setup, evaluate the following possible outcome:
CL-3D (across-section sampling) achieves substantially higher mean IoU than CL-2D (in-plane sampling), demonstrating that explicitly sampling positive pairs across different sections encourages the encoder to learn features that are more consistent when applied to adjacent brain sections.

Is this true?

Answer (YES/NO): YES